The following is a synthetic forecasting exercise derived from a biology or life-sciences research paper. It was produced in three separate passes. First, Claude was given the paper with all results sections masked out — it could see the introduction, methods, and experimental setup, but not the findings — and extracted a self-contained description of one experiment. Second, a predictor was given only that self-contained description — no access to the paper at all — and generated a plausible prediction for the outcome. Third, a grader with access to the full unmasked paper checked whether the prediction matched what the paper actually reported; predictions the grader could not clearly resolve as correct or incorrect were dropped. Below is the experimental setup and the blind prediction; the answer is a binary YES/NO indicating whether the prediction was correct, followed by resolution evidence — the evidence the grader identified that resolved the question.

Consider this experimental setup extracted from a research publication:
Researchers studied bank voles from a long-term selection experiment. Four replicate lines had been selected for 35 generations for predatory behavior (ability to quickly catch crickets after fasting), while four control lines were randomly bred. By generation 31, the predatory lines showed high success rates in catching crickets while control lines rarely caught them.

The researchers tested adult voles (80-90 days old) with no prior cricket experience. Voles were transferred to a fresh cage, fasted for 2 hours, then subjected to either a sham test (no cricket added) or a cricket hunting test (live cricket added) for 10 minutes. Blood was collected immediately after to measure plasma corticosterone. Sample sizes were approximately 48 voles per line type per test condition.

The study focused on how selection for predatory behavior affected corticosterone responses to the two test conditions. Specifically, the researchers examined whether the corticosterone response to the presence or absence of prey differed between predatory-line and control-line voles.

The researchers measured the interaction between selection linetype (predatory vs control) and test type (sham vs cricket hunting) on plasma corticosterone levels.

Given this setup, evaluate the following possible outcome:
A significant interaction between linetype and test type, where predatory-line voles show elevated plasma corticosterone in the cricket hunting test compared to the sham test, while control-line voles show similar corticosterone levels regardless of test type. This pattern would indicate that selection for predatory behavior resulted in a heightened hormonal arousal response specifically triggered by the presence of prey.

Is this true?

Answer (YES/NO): NO